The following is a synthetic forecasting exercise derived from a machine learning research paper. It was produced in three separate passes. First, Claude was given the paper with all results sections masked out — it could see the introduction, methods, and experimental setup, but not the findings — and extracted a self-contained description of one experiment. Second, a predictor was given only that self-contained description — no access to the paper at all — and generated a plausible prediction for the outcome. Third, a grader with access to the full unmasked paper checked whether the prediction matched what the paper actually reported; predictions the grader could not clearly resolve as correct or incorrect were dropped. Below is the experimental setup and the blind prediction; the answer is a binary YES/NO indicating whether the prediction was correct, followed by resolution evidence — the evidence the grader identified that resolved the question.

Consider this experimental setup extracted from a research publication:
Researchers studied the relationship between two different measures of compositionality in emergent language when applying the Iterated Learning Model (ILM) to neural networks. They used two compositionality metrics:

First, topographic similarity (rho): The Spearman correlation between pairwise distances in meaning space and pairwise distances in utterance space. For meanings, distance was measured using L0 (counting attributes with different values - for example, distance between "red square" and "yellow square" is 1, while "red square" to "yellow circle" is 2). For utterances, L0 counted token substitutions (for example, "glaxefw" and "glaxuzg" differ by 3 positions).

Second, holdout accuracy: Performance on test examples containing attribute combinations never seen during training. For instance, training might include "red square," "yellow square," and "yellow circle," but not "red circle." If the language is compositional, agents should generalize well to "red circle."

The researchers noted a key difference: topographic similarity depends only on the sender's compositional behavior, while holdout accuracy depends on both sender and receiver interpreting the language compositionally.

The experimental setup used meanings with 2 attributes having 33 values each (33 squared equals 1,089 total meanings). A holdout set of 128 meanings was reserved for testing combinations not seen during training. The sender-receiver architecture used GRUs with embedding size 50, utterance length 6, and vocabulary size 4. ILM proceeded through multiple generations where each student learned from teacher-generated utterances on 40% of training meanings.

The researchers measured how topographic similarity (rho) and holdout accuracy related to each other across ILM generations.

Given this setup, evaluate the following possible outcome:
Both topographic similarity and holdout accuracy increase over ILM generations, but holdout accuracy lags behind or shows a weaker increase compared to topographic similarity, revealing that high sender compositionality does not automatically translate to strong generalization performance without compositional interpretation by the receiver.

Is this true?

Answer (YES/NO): NO